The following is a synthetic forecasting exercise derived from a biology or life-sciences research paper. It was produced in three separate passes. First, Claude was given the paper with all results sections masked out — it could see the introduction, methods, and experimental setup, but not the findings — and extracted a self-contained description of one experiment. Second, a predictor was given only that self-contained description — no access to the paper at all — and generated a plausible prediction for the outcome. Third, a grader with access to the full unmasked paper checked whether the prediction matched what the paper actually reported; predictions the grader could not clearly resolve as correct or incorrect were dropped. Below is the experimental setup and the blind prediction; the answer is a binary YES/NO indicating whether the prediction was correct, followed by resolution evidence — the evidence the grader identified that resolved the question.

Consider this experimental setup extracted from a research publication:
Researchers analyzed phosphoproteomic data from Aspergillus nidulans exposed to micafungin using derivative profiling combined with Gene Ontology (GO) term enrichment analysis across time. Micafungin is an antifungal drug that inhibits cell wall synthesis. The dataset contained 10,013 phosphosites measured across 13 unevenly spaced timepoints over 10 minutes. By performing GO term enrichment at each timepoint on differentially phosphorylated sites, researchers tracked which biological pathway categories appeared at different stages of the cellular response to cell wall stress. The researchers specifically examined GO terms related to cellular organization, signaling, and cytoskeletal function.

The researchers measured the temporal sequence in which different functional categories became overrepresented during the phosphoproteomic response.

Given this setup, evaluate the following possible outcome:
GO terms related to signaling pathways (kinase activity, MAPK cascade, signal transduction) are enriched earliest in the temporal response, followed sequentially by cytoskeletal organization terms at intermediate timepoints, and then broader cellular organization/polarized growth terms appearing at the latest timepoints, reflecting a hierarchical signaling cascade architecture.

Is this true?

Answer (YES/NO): NO